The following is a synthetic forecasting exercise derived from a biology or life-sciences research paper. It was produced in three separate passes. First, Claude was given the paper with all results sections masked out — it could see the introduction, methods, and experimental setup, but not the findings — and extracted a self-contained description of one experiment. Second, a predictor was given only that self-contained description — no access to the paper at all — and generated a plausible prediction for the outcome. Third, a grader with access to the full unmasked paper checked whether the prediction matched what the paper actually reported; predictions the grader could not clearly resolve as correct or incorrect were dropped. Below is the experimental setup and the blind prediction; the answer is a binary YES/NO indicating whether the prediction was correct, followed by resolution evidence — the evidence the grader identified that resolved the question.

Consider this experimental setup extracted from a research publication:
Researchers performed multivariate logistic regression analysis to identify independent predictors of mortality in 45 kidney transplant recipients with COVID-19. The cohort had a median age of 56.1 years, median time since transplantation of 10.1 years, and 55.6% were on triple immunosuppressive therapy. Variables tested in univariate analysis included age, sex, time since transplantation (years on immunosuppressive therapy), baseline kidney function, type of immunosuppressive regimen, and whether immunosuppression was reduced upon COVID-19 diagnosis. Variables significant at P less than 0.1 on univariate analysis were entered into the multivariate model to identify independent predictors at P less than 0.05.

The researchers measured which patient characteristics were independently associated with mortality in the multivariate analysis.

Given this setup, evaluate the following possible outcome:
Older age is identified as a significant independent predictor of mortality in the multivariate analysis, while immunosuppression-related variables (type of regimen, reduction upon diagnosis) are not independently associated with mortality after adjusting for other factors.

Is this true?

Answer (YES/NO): NO